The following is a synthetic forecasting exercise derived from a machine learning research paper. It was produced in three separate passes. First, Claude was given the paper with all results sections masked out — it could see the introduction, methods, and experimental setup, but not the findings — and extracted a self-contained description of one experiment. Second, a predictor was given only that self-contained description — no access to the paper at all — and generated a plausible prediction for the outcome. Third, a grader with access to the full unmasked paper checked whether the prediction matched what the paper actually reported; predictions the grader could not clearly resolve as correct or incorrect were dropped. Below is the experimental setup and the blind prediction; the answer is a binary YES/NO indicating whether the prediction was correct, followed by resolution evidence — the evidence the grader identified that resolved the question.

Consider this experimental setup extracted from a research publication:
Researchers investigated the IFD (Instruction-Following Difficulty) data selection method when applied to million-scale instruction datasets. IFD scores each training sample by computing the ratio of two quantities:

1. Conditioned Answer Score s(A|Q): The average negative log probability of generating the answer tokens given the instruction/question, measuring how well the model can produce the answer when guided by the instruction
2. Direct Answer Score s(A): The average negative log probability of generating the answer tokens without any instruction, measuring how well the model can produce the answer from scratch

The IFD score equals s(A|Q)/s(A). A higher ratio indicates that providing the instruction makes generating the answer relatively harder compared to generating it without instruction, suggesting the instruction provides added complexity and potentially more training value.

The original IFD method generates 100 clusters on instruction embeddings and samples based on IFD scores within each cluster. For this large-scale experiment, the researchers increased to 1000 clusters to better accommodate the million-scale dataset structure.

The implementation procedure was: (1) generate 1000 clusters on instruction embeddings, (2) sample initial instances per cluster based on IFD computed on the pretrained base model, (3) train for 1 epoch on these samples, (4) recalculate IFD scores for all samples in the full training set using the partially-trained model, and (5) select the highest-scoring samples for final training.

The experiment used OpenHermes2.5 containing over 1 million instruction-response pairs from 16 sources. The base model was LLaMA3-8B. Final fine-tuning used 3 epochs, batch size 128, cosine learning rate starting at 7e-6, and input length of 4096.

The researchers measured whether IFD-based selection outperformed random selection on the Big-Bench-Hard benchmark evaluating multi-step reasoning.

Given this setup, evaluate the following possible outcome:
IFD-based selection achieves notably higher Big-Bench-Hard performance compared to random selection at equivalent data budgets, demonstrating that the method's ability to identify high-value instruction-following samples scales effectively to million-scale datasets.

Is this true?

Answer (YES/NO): NO